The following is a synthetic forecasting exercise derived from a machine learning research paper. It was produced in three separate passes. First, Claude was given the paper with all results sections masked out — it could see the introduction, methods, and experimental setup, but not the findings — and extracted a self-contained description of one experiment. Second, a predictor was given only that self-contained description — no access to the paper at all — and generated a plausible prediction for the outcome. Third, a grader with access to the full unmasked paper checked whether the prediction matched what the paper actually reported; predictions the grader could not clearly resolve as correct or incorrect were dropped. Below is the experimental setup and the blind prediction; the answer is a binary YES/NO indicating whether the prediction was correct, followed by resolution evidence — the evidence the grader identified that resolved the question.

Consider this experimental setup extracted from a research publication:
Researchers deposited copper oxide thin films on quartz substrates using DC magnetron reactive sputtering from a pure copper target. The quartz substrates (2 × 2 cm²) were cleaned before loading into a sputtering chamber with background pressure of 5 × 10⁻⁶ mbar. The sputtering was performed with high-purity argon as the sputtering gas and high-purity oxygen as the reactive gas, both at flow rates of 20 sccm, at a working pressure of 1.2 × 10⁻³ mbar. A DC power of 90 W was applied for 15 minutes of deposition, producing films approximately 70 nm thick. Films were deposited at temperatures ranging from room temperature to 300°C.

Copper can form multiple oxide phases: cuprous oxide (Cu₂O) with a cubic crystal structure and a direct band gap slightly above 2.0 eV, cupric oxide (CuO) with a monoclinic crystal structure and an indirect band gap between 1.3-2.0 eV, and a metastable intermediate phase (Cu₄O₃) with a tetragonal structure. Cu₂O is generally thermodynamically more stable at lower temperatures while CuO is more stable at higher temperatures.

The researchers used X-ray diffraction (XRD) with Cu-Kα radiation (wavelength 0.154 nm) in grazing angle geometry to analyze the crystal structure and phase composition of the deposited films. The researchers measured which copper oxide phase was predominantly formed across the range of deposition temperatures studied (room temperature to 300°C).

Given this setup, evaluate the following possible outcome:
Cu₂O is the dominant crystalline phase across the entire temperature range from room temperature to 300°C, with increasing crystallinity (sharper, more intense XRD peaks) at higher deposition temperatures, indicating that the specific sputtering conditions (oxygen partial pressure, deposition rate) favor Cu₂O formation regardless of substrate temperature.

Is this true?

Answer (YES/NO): NO